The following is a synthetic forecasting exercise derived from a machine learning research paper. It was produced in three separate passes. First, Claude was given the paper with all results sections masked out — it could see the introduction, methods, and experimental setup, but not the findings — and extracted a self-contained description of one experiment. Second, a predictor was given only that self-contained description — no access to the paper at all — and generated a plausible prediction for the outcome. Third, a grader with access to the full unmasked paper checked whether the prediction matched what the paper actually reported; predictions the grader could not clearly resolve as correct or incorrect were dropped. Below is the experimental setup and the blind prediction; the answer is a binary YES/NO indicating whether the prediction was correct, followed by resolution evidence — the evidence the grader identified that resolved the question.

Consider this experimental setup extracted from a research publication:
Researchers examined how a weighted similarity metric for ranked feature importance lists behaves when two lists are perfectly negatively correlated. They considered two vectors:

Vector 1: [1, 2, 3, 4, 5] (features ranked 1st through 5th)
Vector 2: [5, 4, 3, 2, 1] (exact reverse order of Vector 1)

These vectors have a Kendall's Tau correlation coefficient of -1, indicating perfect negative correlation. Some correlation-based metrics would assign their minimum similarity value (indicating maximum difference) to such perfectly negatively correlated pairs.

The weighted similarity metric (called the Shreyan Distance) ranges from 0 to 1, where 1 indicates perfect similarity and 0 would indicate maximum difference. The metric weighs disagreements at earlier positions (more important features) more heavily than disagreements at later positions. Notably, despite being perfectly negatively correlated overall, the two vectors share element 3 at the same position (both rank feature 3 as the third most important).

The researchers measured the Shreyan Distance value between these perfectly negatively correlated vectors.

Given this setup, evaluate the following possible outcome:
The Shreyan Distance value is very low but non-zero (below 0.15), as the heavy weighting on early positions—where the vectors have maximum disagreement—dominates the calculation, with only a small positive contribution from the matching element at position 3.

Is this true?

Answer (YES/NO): YES